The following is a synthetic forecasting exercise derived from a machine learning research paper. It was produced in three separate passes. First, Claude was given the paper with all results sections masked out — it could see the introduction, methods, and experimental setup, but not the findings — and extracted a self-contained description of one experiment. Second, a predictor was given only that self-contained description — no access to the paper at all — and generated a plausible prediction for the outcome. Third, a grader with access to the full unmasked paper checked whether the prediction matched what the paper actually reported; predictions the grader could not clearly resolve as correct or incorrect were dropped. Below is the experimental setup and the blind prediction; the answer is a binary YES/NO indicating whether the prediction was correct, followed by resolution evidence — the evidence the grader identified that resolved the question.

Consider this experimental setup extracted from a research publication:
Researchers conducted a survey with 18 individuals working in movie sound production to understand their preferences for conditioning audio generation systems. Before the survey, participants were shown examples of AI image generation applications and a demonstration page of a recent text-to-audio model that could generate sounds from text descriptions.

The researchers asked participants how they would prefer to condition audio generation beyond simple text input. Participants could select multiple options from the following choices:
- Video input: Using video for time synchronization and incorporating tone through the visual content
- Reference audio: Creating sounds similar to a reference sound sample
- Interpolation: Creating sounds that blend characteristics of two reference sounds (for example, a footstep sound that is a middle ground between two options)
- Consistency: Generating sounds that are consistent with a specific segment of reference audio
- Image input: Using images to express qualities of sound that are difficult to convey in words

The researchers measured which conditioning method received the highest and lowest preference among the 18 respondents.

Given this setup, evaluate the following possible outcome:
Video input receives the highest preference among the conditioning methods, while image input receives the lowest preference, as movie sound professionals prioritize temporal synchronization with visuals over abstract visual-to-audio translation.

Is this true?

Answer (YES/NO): YES